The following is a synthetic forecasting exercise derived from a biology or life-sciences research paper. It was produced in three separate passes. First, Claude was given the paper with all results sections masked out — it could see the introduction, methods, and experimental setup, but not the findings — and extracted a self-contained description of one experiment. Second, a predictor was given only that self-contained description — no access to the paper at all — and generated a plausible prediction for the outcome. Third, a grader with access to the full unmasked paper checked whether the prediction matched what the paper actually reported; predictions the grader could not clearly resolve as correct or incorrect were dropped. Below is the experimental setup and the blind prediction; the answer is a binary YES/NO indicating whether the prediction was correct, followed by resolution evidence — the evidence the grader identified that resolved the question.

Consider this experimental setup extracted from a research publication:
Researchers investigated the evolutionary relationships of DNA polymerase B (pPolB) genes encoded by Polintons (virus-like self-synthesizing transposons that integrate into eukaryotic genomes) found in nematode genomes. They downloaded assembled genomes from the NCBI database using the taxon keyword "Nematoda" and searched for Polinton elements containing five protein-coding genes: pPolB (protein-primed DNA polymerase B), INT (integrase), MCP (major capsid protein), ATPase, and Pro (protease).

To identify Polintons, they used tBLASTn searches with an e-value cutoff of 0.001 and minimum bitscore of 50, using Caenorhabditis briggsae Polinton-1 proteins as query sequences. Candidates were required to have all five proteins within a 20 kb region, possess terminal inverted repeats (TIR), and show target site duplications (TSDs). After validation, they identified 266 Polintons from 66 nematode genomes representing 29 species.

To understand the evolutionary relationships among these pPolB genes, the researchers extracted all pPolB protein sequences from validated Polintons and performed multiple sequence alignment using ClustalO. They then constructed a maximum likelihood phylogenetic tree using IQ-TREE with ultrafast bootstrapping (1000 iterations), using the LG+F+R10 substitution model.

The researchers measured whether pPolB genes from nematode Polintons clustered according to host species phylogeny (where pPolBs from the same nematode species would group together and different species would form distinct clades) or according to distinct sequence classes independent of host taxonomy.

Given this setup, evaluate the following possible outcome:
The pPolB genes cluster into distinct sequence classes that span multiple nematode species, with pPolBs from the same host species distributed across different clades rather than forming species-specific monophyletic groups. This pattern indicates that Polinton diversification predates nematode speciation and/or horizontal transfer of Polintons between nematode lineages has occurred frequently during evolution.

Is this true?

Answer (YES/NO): YES